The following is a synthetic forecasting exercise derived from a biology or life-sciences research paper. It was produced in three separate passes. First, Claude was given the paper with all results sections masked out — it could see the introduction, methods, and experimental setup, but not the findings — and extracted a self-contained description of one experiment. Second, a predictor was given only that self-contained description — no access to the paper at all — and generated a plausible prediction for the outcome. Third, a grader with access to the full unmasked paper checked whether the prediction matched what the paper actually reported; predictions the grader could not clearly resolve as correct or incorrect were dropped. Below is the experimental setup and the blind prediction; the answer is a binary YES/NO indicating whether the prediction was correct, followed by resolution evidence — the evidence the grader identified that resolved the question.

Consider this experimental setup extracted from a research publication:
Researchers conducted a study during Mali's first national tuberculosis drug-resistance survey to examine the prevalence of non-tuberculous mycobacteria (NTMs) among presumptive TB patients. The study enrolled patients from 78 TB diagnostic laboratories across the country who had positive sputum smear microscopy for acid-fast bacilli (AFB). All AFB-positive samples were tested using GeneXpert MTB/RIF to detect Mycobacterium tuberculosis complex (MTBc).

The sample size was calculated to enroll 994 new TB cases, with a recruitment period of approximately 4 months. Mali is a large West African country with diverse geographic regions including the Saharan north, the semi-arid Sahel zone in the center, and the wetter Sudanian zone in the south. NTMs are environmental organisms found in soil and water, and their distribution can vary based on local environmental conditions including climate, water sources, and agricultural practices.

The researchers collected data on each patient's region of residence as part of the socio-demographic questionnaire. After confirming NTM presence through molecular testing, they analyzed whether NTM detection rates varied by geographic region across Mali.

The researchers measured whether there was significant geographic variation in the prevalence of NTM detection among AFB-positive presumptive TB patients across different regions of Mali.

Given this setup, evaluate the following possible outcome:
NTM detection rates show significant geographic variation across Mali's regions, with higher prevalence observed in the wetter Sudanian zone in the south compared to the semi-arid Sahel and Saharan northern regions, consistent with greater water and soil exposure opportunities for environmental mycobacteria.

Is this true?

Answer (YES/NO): NO